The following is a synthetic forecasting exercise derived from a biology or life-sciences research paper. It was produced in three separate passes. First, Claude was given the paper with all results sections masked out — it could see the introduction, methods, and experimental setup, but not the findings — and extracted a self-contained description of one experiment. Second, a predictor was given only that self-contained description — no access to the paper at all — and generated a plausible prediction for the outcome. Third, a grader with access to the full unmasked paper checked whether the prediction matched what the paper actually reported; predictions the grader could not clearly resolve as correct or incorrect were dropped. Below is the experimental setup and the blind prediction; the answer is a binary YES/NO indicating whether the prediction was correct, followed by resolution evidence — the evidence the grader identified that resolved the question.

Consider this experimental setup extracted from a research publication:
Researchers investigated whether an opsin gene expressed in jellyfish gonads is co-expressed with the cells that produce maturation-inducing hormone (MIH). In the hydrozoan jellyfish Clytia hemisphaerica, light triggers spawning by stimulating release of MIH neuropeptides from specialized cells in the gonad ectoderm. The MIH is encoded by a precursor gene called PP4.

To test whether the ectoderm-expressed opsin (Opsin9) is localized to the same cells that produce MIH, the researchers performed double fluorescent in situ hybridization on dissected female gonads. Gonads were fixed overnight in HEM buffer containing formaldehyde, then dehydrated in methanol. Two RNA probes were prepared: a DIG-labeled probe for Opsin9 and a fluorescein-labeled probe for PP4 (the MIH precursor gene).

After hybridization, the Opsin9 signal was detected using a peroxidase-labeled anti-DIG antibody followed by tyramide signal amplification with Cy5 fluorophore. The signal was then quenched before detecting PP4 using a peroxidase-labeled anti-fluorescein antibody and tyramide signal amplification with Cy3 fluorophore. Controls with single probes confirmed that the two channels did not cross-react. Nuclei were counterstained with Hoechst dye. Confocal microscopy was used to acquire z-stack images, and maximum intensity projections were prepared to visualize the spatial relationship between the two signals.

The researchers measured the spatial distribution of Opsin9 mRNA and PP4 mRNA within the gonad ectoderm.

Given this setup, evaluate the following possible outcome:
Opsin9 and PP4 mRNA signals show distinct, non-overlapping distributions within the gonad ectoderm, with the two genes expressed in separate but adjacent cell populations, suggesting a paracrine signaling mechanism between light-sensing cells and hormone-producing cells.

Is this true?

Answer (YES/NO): NO